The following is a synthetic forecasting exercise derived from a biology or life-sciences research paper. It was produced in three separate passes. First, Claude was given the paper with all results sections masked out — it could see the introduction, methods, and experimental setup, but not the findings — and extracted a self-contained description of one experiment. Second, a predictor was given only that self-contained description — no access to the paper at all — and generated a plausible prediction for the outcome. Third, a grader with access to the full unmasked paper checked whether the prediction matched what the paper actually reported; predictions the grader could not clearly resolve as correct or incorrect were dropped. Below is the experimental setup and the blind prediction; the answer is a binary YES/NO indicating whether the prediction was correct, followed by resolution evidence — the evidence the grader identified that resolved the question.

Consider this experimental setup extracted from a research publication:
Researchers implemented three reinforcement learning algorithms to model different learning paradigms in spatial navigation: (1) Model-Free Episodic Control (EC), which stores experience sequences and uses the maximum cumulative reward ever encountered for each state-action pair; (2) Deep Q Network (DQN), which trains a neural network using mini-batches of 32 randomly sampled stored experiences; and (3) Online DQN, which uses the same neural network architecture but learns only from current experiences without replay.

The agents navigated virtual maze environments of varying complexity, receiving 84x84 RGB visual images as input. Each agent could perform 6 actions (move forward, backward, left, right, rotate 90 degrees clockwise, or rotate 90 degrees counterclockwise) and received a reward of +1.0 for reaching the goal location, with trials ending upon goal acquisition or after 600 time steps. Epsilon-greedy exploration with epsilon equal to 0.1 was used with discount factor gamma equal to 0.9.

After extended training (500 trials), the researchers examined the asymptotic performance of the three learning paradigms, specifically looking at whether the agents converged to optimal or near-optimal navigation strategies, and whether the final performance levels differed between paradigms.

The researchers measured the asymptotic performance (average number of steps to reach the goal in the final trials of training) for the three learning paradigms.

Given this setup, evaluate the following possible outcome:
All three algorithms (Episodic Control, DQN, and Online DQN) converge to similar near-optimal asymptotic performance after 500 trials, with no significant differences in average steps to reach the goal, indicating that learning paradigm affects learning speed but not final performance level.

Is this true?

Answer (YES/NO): NO